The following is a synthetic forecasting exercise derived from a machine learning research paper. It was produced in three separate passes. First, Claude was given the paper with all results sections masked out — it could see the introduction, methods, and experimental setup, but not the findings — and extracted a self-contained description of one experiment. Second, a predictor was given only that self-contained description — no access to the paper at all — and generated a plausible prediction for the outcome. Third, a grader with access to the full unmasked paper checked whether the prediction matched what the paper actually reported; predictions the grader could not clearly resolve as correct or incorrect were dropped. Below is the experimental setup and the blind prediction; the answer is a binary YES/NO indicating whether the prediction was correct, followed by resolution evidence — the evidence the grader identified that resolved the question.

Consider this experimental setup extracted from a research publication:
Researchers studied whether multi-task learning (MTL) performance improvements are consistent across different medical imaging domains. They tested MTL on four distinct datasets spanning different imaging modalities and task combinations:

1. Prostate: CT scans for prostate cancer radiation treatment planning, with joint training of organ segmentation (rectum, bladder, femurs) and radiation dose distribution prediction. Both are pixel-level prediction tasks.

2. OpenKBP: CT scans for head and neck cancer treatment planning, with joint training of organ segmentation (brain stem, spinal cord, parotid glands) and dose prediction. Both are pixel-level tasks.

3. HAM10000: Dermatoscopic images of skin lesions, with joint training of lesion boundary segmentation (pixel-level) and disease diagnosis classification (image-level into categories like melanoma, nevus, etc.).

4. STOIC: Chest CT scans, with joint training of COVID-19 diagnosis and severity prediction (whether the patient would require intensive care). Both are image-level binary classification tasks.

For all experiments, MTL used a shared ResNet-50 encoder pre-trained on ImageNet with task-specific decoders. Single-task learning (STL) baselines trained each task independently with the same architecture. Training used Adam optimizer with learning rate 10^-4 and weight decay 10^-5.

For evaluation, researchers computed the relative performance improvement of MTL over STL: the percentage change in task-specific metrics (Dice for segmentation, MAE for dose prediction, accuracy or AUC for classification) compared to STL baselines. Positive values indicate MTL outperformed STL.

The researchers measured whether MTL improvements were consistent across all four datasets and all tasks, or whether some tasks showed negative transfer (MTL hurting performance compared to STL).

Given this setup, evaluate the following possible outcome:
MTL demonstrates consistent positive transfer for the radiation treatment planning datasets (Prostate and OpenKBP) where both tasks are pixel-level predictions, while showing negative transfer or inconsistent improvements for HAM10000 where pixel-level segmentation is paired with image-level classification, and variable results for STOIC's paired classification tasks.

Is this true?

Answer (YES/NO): NO